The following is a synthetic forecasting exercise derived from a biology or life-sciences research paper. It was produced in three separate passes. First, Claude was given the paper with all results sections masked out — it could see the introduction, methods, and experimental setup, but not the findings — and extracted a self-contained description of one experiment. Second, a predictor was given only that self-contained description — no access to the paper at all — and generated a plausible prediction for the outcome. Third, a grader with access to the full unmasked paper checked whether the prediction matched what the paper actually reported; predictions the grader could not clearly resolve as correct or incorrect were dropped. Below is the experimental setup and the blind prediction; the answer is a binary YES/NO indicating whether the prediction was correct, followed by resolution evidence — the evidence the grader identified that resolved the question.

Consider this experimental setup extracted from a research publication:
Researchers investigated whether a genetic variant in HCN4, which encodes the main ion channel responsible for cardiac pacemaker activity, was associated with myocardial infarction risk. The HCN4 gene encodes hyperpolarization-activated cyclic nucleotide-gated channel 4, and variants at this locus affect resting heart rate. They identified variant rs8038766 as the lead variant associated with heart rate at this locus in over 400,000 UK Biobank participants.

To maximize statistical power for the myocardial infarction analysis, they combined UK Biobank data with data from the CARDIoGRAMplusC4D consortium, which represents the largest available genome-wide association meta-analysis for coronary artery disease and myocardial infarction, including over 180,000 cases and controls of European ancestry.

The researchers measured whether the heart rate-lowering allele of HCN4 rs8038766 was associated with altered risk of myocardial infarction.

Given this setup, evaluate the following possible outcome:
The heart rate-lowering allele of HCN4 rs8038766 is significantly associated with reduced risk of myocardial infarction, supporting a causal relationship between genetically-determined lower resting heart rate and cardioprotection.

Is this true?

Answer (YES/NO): NO